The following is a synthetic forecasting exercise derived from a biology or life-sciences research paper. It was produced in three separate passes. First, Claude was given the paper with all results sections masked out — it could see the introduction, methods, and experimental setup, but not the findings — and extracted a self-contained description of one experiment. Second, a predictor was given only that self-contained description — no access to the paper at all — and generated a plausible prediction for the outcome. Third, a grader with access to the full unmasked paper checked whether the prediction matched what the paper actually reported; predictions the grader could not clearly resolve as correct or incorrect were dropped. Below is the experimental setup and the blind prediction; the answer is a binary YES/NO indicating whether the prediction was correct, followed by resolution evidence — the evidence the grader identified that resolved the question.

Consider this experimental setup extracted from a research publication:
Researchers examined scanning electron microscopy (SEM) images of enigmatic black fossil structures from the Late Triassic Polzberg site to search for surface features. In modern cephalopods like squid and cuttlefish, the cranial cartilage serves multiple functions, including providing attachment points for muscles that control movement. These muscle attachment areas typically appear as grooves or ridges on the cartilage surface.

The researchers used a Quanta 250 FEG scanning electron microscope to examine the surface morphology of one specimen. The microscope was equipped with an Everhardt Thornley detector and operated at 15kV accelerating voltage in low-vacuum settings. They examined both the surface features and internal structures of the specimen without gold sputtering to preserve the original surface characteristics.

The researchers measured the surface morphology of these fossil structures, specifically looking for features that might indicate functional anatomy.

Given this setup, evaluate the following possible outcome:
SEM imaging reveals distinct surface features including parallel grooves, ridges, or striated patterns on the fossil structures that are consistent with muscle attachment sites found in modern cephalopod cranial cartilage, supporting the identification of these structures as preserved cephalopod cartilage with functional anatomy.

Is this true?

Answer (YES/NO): YES